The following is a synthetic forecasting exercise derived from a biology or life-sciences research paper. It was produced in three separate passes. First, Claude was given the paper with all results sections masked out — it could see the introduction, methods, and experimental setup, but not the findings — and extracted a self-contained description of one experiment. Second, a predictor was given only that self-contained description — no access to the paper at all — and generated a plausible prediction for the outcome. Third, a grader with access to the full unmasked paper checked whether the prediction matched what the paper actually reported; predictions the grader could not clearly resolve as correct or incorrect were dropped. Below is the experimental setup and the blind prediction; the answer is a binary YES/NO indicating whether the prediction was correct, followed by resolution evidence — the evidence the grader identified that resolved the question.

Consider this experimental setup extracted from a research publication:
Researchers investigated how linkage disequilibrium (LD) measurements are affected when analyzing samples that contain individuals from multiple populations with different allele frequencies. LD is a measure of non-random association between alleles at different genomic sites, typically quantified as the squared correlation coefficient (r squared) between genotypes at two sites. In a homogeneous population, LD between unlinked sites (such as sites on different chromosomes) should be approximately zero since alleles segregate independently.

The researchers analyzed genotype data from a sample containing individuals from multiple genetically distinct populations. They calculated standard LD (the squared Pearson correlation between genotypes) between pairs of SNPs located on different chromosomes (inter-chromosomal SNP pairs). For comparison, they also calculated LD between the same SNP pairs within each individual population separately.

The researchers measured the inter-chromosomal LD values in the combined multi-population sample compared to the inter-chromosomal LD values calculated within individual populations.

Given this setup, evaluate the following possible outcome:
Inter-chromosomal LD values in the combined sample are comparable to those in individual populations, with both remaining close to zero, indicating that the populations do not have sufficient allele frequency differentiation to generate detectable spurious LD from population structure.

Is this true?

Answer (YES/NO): NO